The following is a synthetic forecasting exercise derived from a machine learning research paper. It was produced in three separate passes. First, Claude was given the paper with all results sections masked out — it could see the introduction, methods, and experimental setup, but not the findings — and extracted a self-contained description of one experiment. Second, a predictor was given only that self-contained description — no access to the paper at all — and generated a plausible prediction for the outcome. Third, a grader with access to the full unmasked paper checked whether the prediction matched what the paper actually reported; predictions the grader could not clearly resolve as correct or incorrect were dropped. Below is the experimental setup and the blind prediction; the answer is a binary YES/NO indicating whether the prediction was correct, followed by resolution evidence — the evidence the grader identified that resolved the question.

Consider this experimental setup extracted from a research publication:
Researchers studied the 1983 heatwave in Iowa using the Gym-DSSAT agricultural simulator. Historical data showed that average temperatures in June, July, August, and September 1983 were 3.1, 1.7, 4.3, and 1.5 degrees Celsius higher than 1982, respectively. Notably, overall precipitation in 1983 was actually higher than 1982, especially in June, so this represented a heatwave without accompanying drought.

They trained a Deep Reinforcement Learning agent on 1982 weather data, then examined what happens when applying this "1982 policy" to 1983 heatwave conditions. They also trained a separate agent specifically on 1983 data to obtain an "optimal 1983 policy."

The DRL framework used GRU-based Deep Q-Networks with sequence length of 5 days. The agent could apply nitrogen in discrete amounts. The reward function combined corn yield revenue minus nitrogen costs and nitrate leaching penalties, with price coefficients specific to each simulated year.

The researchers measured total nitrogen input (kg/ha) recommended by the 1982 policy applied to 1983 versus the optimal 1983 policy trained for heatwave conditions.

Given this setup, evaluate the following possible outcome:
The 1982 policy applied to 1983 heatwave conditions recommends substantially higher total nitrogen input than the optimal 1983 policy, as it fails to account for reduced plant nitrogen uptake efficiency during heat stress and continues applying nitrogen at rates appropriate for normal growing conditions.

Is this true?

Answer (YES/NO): YES